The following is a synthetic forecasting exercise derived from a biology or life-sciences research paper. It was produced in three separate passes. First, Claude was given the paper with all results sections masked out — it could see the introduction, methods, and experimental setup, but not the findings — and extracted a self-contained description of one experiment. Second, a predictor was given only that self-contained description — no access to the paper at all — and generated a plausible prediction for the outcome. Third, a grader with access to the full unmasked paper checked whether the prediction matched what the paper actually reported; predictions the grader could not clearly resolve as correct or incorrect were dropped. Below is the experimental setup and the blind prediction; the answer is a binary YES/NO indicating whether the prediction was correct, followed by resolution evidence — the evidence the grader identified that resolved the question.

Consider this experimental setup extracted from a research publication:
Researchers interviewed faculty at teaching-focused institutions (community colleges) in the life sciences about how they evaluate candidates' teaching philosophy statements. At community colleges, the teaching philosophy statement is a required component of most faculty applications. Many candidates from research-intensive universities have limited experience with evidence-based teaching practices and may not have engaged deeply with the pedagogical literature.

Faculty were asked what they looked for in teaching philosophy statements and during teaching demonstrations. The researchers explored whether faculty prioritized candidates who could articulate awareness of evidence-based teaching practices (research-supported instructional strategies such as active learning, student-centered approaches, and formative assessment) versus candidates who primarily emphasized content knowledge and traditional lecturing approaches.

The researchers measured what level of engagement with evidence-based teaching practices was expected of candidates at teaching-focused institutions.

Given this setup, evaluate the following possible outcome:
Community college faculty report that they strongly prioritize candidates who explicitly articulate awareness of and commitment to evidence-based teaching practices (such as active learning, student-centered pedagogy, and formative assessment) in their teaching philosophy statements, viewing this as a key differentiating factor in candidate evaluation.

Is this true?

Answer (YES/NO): YES